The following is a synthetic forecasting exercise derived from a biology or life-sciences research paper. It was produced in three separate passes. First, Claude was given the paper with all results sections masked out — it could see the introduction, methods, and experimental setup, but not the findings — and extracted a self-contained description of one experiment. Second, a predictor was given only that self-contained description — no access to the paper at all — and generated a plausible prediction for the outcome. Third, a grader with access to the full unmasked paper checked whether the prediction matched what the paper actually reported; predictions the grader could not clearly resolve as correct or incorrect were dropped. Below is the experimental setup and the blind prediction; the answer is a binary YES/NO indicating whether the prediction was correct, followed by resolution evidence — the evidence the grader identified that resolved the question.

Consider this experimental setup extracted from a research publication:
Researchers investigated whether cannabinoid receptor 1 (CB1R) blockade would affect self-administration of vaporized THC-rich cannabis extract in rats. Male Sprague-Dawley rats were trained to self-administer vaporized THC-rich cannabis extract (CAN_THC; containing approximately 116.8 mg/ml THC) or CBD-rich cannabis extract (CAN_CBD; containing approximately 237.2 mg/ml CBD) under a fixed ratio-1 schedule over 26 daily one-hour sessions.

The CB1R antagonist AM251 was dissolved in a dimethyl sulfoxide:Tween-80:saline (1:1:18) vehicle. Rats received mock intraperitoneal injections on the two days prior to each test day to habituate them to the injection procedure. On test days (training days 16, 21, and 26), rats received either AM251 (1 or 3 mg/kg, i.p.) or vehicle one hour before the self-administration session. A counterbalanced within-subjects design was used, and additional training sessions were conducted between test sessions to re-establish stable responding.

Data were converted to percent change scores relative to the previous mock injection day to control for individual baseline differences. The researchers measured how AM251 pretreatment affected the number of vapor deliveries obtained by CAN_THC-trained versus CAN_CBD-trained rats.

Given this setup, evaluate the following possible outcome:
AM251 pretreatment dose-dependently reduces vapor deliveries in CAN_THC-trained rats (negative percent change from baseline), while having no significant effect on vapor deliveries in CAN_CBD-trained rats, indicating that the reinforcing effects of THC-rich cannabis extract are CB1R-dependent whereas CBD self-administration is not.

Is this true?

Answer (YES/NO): NO